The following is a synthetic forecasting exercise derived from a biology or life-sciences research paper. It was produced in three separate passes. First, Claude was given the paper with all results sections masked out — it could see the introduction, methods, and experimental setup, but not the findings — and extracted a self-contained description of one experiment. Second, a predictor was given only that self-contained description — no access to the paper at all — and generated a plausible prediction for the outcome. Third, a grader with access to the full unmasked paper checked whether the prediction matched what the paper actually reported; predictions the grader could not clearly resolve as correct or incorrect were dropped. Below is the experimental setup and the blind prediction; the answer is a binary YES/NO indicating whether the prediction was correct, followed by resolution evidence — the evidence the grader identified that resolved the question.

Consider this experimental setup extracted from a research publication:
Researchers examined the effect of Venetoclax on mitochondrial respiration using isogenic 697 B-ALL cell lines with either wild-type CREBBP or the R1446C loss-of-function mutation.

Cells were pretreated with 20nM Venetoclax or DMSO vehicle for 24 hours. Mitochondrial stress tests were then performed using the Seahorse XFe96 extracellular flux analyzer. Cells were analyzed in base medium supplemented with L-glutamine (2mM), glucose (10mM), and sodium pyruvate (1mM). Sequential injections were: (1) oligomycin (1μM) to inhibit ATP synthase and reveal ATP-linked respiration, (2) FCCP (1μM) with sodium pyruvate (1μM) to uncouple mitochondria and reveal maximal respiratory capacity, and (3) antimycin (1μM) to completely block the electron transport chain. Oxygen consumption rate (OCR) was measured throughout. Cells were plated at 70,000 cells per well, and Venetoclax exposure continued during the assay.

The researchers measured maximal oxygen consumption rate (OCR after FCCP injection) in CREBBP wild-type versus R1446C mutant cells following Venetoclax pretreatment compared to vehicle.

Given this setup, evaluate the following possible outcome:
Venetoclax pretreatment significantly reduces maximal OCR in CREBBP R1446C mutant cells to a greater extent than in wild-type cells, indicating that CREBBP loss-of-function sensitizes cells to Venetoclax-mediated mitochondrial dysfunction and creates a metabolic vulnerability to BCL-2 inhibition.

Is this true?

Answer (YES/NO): YES